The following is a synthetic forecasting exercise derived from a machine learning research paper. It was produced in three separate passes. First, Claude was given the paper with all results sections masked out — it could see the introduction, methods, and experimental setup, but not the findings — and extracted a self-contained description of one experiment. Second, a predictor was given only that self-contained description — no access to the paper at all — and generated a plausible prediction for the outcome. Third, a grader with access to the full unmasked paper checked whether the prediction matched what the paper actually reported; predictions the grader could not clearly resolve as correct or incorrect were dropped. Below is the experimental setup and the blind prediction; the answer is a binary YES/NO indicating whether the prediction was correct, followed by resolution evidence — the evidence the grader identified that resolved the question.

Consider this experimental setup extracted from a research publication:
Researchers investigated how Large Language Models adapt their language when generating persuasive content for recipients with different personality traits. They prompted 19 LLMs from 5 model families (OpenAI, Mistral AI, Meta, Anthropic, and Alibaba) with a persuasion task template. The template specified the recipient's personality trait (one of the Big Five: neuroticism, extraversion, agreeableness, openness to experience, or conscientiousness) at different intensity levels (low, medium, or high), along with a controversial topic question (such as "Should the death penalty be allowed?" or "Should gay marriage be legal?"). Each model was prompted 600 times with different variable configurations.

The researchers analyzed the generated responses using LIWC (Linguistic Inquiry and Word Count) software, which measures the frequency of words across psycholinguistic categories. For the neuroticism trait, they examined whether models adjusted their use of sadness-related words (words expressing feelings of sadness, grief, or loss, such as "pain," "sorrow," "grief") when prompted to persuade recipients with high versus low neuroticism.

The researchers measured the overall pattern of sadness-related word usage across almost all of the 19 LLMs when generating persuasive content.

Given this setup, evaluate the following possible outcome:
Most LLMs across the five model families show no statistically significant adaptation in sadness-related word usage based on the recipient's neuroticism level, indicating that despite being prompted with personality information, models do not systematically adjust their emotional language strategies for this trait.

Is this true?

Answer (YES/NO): YES